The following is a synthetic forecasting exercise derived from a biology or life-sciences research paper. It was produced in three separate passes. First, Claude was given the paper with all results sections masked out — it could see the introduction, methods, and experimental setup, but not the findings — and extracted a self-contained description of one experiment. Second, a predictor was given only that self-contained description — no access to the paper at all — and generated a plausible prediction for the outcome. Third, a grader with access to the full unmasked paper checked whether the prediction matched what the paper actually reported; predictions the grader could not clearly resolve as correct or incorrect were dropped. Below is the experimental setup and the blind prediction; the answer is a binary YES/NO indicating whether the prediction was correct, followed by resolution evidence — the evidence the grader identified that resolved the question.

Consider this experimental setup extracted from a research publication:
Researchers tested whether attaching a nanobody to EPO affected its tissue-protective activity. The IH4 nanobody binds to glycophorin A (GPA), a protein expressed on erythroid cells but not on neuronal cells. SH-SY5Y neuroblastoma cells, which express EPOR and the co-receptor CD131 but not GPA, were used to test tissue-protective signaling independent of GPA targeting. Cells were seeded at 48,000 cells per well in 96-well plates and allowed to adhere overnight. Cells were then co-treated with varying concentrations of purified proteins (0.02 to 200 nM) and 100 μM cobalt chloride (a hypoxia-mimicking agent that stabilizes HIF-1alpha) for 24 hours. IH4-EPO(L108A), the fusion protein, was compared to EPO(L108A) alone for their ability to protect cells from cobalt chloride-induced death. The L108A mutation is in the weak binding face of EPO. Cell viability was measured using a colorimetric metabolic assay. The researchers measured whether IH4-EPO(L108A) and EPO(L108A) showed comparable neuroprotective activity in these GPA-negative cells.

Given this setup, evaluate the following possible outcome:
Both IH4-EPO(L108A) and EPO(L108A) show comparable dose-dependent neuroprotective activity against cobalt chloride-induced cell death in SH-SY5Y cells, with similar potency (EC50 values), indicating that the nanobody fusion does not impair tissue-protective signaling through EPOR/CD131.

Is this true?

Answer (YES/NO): YES